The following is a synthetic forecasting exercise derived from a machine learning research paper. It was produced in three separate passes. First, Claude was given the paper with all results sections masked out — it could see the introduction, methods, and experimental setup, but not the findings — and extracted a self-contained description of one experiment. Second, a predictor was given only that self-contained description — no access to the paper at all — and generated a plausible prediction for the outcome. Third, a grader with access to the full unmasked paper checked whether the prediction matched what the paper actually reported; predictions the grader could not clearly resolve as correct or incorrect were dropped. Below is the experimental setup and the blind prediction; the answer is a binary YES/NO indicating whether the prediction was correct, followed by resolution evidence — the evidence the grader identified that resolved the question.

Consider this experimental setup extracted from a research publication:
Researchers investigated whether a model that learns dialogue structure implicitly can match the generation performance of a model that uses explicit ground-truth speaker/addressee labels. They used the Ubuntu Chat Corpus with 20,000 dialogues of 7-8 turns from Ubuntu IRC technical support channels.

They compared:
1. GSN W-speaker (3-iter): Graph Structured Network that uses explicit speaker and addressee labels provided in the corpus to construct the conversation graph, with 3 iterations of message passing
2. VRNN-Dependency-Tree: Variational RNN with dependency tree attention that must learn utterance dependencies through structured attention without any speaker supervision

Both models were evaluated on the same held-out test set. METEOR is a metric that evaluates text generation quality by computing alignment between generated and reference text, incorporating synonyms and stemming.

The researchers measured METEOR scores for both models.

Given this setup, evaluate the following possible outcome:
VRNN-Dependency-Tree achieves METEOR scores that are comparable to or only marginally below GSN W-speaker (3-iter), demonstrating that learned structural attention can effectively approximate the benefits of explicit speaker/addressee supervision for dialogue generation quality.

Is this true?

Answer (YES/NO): YES